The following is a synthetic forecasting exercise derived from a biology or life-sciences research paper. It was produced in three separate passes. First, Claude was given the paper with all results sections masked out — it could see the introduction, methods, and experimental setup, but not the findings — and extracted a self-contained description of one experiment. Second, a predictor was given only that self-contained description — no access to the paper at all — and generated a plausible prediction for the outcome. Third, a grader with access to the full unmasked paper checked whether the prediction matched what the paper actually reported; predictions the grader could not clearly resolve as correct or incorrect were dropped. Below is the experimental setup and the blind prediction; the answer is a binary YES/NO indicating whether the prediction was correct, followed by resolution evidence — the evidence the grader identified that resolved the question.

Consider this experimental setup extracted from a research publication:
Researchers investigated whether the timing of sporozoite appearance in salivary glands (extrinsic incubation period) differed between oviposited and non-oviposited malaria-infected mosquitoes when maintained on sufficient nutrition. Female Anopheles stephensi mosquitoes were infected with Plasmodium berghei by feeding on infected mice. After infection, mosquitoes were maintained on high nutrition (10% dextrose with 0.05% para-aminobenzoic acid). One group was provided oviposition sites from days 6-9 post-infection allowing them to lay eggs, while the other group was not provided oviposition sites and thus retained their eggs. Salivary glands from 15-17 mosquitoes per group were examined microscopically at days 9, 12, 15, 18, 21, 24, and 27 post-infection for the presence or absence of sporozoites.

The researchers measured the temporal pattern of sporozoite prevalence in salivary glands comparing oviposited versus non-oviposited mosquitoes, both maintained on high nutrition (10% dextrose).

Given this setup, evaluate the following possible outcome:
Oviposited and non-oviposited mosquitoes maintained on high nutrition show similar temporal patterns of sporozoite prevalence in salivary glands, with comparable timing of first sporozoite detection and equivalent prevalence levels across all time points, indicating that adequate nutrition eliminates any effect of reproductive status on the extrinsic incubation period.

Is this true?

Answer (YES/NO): NO